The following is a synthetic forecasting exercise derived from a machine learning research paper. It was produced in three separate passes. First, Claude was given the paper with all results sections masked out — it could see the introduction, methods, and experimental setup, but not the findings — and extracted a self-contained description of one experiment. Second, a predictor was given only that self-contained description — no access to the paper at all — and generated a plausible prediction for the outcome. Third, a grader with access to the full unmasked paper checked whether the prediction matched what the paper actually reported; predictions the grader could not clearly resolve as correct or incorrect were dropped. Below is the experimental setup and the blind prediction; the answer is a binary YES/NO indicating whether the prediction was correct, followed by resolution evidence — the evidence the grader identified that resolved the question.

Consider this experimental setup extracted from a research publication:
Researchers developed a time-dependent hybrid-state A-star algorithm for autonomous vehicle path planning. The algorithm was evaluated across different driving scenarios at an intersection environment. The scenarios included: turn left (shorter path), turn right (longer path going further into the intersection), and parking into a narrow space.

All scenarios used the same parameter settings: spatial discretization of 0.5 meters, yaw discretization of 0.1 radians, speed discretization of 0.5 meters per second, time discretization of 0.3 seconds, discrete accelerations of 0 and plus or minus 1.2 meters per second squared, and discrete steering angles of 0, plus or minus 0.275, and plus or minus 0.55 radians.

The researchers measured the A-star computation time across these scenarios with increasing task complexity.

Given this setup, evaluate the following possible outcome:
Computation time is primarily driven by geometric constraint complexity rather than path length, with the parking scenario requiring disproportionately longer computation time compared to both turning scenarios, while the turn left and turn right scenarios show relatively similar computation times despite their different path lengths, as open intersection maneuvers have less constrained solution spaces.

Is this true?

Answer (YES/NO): NO